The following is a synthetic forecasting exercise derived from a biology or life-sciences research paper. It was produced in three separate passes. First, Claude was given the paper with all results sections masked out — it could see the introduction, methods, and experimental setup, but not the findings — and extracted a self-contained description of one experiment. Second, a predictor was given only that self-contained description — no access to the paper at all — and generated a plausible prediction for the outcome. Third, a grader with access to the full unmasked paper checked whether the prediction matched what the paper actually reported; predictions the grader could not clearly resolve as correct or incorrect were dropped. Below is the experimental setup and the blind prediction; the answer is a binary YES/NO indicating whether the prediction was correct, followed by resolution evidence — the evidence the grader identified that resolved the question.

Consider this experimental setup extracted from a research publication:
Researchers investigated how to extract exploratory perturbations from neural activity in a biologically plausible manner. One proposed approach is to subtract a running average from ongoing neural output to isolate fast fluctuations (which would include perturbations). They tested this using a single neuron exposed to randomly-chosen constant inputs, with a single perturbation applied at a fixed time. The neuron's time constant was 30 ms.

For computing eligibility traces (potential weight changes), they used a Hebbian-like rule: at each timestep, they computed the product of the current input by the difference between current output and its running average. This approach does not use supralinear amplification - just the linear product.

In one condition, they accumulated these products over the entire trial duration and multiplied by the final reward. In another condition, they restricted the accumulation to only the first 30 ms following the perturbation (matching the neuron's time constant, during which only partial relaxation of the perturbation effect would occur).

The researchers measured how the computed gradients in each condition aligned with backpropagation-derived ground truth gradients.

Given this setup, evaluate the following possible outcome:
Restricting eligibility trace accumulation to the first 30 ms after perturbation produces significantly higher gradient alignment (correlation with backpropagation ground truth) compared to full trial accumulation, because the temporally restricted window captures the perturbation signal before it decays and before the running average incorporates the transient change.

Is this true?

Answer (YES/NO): YES